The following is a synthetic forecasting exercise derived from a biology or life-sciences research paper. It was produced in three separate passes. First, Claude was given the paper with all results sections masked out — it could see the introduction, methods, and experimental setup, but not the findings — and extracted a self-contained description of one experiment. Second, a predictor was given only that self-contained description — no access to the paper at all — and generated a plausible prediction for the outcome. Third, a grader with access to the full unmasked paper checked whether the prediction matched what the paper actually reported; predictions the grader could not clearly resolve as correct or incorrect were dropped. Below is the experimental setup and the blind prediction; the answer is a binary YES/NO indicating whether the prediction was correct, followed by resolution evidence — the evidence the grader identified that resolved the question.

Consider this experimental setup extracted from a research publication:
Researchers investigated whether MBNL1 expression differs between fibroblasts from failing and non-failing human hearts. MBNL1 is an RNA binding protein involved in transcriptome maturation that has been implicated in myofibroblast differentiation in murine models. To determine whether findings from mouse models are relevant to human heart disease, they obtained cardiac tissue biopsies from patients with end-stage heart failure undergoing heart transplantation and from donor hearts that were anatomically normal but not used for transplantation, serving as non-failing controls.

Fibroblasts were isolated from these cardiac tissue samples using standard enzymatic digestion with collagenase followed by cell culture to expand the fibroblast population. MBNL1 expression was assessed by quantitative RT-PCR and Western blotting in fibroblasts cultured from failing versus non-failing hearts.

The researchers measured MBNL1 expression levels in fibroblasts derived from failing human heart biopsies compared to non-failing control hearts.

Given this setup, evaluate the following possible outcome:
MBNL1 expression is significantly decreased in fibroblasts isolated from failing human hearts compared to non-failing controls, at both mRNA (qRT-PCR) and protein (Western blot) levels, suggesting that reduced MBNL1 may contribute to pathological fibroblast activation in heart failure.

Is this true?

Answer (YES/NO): NO